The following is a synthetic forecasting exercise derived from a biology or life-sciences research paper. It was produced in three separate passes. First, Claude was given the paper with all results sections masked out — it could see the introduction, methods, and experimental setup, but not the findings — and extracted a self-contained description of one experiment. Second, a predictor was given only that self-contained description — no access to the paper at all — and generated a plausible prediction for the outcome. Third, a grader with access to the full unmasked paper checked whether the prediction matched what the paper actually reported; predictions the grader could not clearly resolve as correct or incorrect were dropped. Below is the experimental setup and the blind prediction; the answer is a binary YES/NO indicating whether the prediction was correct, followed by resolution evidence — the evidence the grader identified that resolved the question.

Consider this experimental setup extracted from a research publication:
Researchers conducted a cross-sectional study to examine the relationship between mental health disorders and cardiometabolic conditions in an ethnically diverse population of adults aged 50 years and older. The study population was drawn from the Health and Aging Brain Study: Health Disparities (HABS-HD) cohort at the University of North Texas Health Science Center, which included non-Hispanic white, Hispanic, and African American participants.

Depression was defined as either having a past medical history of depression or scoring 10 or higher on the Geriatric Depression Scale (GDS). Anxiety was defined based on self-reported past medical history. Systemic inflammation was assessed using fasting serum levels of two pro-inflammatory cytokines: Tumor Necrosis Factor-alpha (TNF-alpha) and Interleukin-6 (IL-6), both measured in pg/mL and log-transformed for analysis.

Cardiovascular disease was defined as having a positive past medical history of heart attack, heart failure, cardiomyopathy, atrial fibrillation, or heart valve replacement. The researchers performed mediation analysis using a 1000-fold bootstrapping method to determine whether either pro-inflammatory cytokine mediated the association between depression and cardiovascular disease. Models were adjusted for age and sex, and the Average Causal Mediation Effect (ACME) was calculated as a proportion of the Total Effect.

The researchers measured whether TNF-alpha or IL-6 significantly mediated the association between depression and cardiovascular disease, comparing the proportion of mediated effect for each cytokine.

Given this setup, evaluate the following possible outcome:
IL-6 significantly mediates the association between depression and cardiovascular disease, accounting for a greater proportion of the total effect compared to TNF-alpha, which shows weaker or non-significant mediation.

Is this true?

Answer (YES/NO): YES